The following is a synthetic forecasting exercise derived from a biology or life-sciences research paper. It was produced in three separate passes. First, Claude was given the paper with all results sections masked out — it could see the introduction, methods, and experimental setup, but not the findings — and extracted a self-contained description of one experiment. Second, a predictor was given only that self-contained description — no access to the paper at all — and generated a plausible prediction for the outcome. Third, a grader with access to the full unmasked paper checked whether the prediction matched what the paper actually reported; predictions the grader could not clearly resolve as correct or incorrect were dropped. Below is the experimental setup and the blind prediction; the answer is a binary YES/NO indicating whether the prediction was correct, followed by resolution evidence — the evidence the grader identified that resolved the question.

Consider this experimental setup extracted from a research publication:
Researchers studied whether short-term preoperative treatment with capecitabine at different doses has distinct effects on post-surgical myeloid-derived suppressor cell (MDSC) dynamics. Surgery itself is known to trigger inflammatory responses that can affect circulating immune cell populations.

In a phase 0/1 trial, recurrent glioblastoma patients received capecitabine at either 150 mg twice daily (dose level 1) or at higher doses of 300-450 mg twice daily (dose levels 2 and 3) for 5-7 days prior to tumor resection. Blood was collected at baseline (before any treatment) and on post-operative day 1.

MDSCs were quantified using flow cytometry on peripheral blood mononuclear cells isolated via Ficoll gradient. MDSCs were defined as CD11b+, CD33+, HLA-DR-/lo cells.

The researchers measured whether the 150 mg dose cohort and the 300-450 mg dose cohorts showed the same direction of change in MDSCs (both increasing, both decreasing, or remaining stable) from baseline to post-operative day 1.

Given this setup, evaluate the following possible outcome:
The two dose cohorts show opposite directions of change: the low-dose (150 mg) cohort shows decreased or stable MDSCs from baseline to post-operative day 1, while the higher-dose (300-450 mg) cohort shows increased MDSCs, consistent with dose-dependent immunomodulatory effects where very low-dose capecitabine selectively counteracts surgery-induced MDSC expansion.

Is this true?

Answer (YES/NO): NO